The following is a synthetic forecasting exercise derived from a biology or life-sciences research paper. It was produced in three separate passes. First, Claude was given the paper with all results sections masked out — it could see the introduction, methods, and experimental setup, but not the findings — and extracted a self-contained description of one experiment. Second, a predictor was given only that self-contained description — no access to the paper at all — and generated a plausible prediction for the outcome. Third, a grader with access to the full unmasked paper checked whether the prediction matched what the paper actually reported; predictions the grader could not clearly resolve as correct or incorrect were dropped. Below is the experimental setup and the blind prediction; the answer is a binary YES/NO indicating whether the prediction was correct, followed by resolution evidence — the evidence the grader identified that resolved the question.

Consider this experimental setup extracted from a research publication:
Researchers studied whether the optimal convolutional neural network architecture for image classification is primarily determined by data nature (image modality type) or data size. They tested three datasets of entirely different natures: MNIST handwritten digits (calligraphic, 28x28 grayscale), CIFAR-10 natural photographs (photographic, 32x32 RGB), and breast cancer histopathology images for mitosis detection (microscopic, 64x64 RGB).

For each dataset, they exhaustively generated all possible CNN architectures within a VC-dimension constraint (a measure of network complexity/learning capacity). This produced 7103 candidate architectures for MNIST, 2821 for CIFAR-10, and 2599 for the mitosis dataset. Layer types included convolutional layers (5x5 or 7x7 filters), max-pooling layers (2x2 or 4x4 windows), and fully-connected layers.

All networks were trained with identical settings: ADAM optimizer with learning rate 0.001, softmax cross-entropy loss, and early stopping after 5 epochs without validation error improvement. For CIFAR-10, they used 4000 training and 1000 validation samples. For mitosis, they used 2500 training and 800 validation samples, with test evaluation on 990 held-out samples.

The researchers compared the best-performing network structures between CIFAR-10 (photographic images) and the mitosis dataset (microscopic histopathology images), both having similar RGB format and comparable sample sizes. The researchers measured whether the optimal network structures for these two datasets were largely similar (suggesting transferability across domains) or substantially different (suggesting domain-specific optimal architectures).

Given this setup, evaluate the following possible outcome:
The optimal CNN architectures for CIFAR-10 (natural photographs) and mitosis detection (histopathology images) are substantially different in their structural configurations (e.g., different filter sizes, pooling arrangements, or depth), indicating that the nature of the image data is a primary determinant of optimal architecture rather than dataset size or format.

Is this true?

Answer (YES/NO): YES